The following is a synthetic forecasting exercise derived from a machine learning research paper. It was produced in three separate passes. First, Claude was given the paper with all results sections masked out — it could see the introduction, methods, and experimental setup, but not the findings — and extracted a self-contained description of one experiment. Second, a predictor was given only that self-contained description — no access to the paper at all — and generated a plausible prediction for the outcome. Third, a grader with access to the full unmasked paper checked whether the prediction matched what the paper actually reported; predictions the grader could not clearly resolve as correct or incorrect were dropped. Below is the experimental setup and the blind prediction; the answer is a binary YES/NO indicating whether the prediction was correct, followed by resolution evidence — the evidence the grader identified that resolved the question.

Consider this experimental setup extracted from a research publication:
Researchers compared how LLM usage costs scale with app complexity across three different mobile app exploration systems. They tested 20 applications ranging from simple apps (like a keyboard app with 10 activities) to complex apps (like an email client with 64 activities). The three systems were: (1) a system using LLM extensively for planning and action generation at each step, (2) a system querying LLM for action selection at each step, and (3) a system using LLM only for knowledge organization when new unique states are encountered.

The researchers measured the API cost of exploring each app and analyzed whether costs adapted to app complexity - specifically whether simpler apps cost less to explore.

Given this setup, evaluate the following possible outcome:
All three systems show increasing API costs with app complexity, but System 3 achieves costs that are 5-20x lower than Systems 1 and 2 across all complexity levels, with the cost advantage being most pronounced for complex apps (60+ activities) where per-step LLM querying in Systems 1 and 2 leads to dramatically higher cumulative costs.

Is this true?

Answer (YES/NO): NO